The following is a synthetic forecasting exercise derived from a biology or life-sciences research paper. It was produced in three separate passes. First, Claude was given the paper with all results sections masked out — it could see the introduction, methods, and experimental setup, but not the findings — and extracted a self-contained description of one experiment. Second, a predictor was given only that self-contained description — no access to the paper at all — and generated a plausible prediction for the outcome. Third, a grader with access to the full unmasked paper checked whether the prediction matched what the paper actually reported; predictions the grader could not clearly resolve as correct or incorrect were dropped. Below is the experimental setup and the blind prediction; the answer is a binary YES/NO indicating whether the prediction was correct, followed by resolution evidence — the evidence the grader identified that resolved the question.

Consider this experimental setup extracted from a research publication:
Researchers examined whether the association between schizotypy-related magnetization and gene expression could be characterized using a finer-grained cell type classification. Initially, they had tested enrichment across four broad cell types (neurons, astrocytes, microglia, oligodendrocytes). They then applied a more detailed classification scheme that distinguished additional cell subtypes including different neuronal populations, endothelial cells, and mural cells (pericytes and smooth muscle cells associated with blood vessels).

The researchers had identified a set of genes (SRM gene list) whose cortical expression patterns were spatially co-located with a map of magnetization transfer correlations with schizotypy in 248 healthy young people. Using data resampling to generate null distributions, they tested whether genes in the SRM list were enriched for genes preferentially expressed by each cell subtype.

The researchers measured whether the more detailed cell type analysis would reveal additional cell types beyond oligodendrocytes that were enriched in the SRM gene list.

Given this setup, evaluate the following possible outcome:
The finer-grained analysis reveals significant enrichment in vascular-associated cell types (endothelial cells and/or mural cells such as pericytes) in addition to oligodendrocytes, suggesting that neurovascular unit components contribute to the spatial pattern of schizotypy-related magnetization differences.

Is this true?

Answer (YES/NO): NO